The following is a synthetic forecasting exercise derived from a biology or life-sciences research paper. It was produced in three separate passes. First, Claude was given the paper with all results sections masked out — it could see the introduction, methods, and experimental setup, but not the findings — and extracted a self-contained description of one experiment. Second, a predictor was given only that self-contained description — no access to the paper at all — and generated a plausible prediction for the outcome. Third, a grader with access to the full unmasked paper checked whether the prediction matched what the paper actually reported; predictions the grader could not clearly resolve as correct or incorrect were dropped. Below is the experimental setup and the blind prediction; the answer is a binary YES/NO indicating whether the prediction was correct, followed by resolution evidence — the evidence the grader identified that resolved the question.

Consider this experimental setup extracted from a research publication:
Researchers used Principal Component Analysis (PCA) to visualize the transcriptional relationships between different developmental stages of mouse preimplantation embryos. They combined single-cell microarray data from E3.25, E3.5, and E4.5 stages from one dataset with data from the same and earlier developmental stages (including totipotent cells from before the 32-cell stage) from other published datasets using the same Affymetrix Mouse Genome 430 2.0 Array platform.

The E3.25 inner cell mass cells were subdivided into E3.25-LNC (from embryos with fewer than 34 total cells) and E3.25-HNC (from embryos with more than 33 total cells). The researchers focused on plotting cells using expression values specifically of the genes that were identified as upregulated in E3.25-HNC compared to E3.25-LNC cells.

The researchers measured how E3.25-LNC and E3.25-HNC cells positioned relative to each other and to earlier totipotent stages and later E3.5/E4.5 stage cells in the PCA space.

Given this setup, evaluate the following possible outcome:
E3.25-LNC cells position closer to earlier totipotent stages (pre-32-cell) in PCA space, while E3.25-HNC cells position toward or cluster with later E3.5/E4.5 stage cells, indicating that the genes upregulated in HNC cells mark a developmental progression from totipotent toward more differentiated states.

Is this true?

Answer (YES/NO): YES